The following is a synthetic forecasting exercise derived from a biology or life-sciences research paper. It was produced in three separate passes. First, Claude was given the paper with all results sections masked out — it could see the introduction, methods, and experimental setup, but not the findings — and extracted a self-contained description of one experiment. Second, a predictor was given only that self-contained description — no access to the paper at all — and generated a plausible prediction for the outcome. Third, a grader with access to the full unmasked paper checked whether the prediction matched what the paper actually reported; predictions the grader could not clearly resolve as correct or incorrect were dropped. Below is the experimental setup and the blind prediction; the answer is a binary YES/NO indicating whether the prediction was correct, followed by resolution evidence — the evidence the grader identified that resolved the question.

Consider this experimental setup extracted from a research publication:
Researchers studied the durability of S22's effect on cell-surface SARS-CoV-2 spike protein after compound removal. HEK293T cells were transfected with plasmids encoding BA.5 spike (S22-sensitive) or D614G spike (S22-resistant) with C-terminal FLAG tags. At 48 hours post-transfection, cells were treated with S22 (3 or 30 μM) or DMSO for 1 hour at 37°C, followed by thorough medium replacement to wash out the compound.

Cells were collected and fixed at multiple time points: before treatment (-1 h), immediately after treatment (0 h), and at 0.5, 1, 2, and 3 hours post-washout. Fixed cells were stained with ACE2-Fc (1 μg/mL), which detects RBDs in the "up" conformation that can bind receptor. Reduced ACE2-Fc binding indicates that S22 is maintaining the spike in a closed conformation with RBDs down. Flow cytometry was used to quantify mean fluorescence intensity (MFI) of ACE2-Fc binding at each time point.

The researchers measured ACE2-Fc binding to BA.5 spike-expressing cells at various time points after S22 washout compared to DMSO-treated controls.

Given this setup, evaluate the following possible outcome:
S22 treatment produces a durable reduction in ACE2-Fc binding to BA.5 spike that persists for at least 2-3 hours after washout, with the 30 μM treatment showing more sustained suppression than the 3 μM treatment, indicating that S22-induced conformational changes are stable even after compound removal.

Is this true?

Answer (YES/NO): YES